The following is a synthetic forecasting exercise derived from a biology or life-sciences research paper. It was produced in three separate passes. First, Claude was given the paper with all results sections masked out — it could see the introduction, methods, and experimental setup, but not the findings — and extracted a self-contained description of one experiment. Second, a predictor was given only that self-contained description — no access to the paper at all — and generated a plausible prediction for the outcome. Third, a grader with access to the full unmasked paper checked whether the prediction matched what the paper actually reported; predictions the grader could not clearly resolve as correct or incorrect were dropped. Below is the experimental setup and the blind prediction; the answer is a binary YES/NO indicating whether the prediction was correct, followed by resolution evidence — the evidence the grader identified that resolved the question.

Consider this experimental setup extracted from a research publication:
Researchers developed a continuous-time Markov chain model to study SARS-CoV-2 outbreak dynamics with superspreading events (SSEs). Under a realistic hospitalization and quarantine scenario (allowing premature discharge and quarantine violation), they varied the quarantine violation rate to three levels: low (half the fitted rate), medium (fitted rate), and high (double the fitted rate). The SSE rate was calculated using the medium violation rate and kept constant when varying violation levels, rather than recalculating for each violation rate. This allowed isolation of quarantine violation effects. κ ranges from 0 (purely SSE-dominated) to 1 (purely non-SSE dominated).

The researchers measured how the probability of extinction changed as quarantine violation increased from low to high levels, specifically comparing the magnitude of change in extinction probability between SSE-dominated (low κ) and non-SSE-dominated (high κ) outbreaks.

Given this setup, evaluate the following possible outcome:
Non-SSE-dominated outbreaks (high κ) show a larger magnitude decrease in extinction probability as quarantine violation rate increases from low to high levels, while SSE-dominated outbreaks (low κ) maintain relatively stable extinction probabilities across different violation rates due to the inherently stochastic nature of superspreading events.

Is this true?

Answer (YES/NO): NO